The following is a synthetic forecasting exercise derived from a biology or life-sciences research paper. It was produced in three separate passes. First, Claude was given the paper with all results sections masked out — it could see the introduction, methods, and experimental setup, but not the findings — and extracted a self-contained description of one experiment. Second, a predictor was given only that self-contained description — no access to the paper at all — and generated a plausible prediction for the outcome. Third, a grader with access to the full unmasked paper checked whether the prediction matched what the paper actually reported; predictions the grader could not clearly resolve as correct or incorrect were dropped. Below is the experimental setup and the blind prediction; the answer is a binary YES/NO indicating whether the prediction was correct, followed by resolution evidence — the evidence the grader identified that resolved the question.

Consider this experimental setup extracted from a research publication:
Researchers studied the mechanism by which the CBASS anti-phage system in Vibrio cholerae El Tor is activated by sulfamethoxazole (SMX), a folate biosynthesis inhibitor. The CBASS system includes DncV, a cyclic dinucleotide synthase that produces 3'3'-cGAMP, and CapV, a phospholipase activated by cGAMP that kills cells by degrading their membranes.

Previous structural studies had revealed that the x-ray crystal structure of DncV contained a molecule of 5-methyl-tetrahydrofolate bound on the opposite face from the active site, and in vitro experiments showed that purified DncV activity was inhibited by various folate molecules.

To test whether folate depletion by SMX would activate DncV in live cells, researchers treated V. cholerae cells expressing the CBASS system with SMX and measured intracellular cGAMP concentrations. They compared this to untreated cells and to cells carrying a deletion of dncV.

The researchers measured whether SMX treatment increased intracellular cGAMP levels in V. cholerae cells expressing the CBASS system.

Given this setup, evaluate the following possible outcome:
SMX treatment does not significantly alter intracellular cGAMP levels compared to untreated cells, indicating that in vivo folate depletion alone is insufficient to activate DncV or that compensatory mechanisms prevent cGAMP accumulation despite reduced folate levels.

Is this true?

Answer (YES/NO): NO